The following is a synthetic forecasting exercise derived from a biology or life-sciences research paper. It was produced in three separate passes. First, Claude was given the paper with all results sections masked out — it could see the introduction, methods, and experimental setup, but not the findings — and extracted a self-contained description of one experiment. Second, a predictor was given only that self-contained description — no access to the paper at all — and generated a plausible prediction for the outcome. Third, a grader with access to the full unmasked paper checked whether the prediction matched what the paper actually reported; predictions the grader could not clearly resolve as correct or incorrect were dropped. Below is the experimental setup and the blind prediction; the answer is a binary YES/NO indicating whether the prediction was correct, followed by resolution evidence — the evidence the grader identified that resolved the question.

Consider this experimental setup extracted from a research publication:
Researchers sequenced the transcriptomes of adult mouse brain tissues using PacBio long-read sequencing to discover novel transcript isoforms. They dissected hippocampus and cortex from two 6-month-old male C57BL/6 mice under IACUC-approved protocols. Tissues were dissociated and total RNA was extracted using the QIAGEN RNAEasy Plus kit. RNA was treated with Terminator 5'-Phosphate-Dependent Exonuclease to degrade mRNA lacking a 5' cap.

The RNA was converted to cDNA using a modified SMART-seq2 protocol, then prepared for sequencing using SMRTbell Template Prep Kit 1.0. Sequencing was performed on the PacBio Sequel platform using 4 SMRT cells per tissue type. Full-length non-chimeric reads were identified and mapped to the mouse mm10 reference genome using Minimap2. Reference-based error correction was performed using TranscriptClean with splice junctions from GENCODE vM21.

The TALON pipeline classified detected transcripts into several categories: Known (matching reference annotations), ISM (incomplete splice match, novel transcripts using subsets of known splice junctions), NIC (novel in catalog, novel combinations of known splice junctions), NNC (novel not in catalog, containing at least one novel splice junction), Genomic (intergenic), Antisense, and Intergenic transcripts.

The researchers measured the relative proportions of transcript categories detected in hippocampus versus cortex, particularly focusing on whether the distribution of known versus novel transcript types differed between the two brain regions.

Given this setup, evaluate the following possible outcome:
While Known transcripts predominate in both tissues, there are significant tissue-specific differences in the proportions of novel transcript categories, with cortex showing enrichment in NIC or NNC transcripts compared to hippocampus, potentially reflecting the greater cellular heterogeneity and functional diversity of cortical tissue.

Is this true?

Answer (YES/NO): NO